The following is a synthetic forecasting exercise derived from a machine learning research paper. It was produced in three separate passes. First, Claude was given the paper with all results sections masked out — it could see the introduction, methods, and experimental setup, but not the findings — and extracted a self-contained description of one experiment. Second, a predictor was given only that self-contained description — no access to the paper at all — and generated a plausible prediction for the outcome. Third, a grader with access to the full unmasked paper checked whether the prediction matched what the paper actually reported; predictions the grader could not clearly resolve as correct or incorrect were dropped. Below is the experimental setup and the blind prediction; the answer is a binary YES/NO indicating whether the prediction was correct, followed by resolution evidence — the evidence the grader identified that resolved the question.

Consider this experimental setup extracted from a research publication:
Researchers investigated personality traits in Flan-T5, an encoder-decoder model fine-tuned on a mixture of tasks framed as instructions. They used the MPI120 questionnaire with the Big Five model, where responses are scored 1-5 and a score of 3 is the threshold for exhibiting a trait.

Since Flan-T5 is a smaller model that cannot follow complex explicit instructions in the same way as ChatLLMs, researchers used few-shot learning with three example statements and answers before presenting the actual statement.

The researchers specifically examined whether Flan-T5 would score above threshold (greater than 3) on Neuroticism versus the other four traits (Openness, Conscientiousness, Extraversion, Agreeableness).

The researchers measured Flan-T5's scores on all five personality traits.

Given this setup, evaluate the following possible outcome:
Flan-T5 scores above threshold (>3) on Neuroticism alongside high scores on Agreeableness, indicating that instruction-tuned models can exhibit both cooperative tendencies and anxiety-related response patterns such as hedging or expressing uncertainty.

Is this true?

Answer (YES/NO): NO